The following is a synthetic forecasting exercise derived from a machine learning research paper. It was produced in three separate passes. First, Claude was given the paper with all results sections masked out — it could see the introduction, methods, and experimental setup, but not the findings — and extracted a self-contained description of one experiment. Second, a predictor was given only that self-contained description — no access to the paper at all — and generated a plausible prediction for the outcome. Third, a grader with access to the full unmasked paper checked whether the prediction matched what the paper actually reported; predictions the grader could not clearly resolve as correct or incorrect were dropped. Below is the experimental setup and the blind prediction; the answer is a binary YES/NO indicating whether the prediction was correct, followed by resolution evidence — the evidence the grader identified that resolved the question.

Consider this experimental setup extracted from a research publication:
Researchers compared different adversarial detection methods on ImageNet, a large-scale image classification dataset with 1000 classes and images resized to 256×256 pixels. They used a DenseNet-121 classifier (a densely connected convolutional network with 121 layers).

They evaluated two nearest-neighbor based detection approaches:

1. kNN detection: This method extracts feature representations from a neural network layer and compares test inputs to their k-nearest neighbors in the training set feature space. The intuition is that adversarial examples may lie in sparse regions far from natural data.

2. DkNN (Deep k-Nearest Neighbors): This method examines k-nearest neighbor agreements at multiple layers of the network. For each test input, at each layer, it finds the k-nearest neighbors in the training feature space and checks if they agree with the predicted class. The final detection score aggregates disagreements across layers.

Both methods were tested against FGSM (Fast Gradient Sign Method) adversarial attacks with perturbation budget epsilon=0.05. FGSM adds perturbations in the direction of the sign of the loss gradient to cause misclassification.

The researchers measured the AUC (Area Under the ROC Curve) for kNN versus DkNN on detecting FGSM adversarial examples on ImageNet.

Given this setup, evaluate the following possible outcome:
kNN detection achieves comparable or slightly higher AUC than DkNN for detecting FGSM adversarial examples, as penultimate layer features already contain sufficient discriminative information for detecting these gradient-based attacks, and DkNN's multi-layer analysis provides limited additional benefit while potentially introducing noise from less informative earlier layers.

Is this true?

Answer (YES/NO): NO